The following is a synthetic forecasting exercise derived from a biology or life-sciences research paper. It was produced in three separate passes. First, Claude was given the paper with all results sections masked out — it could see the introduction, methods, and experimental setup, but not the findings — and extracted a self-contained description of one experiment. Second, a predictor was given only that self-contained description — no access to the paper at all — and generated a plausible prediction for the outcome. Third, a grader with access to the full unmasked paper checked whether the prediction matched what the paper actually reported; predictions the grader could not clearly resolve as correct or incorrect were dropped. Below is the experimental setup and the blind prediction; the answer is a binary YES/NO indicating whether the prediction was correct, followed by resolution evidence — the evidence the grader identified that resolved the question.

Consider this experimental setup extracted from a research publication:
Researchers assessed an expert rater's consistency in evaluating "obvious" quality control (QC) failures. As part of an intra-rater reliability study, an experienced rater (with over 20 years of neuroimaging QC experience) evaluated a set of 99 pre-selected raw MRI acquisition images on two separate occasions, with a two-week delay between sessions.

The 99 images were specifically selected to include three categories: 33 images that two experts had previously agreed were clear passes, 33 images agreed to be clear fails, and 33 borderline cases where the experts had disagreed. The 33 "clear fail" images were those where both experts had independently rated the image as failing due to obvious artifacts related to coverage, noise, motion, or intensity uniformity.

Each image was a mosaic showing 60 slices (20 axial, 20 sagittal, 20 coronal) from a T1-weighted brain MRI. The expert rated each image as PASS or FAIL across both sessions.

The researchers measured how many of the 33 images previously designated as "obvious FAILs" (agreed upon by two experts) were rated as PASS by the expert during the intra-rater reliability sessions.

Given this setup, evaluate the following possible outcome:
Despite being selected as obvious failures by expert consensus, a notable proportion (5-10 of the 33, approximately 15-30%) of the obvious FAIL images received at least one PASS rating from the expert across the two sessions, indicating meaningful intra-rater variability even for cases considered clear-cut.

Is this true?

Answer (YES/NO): NO